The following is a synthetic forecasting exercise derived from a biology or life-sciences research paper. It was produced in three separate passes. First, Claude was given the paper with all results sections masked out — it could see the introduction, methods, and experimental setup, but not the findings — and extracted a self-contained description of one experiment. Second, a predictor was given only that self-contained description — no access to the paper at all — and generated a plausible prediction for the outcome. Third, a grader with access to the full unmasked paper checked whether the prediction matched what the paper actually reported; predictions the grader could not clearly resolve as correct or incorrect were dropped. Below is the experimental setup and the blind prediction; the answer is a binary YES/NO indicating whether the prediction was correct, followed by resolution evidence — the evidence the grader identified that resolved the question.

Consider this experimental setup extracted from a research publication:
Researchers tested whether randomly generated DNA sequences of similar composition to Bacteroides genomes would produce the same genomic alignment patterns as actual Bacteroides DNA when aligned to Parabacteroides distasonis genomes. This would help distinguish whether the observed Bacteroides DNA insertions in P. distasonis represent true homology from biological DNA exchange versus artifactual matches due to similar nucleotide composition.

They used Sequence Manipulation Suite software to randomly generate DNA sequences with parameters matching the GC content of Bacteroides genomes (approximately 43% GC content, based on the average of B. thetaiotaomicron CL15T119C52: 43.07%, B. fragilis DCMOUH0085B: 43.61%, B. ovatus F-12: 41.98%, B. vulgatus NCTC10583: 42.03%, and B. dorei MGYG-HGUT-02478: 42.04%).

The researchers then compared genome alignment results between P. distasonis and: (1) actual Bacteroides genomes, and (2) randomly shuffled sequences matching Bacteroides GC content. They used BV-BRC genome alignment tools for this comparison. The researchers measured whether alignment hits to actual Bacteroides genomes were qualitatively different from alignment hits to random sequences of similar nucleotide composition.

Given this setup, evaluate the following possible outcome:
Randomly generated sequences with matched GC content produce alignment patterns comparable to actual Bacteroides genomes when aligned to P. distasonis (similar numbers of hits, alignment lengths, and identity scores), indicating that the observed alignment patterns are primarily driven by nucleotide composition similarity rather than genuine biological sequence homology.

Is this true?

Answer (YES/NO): NO